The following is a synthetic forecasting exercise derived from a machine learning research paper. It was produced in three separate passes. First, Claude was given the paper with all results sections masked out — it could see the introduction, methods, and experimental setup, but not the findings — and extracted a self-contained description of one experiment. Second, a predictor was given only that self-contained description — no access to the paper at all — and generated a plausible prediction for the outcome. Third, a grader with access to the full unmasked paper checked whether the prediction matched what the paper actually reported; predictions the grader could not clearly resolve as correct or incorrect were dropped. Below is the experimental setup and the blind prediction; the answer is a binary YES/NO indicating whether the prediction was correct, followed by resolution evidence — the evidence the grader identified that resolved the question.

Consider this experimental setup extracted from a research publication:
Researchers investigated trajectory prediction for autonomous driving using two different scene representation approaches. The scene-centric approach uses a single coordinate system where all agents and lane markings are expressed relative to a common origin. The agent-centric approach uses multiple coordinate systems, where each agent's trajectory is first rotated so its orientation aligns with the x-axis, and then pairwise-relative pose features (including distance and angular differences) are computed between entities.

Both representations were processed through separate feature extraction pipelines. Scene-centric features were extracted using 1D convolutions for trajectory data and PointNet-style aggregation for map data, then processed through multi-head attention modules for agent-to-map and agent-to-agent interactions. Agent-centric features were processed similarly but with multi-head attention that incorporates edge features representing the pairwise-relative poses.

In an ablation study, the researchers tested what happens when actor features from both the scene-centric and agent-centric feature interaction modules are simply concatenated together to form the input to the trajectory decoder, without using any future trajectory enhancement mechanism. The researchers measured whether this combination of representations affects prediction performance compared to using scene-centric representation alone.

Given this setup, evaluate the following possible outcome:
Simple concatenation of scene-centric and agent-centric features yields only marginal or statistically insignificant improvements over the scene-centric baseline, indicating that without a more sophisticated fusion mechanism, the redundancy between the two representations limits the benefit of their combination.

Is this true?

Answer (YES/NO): NO